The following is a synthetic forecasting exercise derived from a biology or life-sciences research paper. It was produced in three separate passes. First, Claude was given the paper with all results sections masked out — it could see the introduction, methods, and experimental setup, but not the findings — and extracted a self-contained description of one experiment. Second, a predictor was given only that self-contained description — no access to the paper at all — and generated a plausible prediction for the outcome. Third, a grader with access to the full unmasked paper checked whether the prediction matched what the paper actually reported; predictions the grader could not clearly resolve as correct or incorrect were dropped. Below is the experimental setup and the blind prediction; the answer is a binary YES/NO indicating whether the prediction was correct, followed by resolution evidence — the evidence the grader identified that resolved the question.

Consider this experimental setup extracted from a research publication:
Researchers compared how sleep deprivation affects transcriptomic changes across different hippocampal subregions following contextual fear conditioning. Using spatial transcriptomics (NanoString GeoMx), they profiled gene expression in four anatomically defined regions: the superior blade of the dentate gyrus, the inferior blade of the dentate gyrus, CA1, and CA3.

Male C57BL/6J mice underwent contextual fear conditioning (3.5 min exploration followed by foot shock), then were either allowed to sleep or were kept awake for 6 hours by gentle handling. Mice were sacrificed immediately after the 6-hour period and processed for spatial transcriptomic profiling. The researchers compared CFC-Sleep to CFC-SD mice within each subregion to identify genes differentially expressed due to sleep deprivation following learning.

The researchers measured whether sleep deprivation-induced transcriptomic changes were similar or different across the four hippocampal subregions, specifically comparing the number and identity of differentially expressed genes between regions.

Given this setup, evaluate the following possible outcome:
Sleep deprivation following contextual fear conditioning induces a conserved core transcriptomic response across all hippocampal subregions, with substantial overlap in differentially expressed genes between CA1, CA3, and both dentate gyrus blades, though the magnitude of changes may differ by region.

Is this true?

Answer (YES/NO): NO